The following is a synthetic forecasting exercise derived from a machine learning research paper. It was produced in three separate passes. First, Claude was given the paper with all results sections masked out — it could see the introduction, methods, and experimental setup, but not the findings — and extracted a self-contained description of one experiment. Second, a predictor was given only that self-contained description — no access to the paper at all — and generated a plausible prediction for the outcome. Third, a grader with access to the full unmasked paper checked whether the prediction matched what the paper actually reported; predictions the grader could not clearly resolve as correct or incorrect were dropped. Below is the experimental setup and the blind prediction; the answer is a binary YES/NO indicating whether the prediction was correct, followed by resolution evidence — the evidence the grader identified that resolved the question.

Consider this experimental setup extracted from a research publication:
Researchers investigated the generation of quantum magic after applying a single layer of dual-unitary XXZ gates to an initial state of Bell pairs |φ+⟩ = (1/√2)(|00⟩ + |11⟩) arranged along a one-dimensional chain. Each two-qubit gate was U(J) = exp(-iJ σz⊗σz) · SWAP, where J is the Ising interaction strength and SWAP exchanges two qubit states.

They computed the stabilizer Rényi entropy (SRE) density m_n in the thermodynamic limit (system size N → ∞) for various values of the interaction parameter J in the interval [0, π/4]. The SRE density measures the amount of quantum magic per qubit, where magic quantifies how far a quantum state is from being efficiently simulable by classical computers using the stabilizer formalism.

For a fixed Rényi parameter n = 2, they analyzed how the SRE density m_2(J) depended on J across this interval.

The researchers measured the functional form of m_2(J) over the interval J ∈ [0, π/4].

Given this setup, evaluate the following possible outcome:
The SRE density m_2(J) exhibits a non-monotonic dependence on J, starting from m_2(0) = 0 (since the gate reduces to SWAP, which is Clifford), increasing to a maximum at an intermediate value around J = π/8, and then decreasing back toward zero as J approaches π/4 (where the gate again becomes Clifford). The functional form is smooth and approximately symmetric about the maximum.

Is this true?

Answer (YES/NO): YES